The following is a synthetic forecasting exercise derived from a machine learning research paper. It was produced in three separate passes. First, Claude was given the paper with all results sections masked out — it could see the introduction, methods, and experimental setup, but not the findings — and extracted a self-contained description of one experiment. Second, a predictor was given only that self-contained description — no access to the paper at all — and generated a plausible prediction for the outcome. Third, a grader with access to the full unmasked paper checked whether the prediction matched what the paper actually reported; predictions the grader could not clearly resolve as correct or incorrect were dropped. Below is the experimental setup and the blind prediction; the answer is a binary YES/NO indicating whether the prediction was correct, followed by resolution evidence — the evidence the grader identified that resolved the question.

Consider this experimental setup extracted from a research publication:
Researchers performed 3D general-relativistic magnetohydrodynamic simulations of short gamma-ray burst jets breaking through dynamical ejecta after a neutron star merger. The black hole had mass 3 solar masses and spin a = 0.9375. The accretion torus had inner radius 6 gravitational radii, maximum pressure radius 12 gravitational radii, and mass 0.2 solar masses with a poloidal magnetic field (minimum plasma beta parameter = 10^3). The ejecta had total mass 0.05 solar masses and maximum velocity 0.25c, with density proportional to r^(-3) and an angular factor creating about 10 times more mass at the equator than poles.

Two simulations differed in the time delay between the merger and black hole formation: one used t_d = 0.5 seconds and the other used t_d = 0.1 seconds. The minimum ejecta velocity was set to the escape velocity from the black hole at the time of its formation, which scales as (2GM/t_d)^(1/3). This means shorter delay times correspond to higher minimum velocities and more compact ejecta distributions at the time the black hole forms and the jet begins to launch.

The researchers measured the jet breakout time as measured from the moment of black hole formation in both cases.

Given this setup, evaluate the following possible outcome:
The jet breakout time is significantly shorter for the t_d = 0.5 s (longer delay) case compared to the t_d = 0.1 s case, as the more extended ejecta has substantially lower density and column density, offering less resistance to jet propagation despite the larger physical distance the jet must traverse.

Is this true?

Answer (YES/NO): NO